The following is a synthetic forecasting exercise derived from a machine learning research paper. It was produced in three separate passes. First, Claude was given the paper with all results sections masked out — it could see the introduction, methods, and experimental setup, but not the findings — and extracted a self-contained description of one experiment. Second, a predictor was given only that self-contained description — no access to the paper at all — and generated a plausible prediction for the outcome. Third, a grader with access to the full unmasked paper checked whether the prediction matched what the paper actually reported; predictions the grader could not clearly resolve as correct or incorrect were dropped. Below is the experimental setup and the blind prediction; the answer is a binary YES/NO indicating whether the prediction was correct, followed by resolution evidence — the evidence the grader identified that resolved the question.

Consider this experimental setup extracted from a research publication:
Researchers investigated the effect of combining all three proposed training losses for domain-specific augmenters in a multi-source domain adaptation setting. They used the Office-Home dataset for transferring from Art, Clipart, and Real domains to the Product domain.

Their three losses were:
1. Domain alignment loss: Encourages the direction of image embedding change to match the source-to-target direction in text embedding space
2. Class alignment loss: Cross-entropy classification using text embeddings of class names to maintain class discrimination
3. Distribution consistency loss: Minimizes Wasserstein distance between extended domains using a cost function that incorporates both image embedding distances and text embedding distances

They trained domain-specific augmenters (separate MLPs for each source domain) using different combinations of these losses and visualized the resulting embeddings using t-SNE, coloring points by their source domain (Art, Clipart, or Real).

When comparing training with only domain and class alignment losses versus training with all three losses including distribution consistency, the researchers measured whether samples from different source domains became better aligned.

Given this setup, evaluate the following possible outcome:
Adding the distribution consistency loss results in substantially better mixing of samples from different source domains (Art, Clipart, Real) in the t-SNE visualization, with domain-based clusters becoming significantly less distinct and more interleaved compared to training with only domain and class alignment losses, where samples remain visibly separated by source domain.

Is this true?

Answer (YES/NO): YES